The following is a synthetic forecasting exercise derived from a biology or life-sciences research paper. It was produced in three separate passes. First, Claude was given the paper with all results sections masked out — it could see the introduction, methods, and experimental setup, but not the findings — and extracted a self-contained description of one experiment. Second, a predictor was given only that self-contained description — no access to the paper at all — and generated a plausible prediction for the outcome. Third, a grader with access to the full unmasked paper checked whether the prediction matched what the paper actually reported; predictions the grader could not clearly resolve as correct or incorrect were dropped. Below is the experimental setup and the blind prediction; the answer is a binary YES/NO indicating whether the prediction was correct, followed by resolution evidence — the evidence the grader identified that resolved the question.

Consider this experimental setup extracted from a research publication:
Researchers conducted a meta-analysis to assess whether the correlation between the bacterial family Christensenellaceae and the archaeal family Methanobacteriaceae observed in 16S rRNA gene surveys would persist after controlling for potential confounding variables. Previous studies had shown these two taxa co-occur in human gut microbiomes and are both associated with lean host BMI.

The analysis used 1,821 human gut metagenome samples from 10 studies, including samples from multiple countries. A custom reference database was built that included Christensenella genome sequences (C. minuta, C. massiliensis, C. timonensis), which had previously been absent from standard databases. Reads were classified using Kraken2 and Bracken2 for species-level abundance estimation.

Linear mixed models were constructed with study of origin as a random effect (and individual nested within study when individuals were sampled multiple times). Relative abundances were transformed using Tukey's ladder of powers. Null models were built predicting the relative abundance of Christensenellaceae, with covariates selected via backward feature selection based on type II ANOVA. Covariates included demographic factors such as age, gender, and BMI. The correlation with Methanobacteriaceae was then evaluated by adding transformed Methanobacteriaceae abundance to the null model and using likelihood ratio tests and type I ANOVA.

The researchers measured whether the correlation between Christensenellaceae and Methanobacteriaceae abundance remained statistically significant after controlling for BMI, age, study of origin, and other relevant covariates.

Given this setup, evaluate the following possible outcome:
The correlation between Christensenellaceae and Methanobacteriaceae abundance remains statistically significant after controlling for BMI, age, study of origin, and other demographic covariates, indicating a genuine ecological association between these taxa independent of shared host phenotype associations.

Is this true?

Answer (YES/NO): YES